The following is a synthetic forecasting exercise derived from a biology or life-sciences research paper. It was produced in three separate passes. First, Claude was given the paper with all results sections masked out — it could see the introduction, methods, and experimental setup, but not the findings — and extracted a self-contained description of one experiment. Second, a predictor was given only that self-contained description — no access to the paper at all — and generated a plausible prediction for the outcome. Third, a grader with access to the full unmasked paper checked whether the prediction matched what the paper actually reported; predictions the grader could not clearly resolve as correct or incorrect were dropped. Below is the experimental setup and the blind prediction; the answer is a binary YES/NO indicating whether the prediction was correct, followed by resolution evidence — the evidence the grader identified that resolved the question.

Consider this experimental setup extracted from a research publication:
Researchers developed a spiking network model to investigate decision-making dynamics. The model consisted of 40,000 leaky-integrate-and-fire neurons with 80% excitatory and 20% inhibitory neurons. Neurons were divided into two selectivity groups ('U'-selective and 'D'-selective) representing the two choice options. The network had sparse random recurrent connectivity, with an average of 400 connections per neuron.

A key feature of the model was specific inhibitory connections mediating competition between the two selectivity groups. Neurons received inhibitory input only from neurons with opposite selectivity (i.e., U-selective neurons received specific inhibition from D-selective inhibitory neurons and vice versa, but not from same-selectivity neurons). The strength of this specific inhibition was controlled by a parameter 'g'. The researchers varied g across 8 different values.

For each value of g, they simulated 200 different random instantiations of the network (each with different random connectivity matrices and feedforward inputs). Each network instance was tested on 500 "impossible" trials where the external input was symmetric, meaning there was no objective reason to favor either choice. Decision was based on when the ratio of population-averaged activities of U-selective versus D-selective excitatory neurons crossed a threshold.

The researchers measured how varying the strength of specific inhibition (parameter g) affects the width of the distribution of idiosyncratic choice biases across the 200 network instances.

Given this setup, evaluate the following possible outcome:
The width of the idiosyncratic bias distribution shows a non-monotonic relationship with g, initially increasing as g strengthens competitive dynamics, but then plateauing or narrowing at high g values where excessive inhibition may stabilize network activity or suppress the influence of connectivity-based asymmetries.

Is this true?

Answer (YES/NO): NO